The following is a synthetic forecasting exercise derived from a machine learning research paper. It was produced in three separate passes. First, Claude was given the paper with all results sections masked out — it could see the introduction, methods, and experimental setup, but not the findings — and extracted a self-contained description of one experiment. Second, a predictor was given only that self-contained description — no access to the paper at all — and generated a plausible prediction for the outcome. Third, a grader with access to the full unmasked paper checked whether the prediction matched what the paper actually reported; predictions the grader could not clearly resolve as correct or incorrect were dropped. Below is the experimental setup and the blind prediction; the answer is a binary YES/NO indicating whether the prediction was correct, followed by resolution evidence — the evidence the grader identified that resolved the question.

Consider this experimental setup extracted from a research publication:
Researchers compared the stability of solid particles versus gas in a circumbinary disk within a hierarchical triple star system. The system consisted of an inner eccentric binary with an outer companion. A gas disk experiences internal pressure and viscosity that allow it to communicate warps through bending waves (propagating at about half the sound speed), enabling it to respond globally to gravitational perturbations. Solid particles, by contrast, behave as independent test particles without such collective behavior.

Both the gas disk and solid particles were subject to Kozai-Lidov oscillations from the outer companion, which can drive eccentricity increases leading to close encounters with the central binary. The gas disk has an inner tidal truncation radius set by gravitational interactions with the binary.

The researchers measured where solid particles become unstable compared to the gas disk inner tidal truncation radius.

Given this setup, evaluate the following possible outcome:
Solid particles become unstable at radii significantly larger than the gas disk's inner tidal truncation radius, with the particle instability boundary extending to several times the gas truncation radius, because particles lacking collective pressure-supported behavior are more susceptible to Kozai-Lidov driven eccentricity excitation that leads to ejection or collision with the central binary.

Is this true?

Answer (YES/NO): NO